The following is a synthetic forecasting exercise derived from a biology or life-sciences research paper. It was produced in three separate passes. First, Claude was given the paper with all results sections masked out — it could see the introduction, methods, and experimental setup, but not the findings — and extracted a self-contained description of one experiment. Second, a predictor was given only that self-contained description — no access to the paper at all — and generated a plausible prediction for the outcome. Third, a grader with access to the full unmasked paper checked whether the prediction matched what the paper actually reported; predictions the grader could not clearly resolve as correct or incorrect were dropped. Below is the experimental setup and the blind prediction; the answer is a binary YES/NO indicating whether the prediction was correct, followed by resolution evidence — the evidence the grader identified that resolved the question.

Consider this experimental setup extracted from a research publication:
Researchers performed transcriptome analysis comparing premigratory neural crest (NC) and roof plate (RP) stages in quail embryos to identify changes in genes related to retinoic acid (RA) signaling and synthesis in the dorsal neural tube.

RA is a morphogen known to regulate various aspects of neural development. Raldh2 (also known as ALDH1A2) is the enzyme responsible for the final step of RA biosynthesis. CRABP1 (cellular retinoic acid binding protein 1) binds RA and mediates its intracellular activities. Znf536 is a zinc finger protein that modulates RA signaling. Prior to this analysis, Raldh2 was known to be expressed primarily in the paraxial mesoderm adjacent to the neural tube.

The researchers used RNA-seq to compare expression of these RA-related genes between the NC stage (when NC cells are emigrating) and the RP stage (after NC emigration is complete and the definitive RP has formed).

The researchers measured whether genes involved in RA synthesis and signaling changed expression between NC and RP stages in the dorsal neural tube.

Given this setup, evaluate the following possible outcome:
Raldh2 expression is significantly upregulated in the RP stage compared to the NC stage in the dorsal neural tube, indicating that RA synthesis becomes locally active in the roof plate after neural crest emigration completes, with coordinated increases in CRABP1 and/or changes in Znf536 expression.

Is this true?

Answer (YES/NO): YES